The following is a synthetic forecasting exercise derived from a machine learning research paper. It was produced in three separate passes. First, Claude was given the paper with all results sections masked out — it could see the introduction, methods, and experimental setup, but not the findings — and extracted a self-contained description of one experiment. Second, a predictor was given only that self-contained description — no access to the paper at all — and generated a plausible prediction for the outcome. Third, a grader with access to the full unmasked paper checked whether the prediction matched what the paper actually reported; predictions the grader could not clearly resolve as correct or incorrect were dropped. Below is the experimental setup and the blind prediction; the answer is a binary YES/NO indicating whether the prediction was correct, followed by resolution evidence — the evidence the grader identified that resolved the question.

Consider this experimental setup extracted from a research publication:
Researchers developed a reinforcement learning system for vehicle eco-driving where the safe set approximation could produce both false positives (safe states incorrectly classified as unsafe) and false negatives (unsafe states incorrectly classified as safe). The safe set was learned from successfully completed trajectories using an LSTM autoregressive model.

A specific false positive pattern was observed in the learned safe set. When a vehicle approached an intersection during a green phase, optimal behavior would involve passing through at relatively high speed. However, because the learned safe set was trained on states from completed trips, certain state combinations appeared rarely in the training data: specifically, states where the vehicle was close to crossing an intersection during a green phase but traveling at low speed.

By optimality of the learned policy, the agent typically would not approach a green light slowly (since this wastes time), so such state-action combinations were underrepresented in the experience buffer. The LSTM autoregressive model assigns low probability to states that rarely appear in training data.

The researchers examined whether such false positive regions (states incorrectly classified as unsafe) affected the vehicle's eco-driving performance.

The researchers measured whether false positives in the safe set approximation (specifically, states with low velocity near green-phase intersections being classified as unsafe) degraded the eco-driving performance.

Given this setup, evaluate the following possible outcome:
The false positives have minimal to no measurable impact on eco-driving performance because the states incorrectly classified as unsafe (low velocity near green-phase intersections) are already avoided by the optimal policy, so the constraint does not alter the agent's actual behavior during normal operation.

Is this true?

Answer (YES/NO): YES